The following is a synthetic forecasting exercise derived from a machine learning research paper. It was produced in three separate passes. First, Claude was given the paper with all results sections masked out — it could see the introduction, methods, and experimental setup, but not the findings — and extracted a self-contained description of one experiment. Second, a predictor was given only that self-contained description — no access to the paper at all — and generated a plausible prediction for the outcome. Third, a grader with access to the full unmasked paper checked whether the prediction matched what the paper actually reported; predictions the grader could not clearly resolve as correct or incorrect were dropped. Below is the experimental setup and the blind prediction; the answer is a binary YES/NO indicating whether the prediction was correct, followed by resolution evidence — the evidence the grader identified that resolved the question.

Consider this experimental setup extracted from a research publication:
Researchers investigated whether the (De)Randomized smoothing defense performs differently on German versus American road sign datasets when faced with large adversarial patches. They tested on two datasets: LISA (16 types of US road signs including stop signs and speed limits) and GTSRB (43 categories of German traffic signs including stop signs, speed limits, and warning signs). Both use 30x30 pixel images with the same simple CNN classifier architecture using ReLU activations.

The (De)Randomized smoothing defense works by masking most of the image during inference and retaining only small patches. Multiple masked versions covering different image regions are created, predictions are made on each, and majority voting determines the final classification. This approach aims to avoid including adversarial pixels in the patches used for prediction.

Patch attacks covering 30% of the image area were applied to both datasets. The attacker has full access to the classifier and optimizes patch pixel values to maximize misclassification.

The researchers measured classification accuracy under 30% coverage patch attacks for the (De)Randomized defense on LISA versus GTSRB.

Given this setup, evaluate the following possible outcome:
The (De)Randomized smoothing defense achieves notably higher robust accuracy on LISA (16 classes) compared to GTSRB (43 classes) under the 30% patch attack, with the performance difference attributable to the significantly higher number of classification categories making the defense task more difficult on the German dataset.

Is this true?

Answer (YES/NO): NO